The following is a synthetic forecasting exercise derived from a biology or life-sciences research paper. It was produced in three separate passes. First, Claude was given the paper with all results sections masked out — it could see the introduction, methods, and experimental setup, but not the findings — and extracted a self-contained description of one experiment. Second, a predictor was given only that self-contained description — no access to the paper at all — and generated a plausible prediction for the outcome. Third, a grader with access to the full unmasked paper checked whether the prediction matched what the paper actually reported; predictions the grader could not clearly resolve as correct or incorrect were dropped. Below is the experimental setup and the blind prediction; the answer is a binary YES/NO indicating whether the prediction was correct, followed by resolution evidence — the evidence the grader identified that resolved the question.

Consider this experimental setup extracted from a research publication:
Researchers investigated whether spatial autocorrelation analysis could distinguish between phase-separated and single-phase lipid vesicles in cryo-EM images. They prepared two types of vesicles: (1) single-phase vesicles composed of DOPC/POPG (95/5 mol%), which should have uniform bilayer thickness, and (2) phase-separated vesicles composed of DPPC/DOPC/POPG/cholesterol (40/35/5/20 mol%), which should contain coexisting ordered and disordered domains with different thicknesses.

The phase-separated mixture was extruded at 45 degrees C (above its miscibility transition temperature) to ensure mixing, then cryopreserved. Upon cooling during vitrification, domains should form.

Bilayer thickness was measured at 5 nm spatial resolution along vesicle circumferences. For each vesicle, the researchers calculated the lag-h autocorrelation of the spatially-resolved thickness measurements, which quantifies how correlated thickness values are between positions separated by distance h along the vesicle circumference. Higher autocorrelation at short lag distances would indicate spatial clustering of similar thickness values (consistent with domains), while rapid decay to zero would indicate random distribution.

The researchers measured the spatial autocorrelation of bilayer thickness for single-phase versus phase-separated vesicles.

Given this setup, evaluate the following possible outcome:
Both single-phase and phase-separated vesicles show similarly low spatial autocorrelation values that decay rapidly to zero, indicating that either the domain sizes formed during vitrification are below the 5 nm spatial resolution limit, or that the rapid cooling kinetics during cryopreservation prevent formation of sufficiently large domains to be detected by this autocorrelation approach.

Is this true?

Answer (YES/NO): NO